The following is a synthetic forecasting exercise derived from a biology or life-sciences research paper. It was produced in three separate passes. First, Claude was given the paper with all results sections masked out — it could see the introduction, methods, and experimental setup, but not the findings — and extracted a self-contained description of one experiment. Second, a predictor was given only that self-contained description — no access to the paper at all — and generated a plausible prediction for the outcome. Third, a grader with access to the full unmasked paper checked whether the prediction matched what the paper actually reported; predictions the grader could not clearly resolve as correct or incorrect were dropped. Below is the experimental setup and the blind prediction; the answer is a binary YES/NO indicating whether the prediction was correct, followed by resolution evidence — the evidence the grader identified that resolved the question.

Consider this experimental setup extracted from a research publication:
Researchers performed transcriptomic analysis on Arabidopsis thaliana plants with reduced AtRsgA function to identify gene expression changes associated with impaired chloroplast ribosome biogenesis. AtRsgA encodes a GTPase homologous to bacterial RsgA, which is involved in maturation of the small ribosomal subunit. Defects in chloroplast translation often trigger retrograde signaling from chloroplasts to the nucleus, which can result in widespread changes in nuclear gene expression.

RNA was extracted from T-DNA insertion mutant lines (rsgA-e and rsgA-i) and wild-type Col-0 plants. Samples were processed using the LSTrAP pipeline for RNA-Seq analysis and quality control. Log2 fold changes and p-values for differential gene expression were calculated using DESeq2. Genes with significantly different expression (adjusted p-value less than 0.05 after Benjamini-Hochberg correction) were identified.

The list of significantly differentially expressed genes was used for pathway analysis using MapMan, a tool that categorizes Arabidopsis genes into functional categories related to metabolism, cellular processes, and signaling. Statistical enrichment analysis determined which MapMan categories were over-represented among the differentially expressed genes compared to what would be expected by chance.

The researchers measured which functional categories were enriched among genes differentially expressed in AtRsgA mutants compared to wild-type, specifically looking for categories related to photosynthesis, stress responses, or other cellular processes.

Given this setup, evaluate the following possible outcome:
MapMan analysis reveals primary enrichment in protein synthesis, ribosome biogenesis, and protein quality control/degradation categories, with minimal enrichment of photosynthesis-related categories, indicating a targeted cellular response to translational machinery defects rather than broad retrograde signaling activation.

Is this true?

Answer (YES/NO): NO